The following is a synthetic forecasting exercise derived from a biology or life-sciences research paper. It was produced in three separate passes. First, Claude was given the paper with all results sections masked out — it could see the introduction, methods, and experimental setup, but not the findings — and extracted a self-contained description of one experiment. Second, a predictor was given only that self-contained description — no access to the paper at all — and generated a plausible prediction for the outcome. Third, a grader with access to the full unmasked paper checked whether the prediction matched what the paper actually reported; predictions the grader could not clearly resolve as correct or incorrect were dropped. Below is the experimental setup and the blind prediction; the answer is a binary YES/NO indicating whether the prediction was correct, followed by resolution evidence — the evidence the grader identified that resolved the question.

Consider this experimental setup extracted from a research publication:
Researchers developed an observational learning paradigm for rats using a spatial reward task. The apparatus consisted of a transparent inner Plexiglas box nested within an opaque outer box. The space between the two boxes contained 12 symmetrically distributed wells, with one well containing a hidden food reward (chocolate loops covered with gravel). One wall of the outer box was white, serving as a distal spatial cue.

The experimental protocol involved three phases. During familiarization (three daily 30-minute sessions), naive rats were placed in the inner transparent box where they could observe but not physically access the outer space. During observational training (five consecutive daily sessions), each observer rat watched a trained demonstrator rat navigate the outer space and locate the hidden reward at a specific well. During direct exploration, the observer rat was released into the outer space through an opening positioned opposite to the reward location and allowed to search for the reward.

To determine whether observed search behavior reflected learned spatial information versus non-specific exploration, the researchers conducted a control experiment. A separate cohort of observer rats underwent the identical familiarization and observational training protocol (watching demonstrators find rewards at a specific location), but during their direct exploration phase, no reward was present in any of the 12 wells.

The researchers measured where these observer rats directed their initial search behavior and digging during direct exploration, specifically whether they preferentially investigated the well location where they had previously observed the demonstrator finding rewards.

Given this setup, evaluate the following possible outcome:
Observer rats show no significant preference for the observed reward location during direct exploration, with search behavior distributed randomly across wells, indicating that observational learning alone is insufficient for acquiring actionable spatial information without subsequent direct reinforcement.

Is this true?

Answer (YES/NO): NO